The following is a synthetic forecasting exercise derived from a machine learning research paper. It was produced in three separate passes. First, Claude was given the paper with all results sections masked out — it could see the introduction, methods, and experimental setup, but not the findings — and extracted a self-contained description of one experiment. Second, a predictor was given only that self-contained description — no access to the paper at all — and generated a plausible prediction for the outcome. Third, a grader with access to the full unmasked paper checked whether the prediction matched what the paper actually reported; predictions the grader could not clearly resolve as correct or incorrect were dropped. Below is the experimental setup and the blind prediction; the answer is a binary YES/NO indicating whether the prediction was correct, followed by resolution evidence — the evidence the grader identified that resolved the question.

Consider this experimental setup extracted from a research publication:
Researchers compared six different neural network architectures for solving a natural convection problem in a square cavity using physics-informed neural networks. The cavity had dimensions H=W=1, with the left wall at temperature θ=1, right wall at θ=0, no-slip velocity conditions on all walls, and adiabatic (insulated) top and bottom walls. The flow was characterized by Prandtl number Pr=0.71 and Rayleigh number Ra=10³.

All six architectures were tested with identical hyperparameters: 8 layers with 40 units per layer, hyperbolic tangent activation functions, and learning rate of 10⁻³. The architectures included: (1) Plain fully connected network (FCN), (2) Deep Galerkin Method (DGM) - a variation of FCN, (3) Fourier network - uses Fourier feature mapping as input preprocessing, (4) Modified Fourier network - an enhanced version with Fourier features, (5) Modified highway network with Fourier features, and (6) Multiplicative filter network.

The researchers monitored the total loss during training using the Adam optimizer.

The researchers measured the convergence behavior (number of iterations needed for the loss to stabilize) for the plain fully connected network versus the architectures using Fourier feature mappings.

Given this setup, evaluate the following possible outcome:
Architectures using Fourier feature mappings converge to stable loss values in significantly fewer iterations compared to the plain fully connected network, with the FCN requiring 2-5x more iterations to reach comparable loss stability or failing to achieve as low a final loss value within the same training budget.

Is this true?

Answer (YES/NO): NO